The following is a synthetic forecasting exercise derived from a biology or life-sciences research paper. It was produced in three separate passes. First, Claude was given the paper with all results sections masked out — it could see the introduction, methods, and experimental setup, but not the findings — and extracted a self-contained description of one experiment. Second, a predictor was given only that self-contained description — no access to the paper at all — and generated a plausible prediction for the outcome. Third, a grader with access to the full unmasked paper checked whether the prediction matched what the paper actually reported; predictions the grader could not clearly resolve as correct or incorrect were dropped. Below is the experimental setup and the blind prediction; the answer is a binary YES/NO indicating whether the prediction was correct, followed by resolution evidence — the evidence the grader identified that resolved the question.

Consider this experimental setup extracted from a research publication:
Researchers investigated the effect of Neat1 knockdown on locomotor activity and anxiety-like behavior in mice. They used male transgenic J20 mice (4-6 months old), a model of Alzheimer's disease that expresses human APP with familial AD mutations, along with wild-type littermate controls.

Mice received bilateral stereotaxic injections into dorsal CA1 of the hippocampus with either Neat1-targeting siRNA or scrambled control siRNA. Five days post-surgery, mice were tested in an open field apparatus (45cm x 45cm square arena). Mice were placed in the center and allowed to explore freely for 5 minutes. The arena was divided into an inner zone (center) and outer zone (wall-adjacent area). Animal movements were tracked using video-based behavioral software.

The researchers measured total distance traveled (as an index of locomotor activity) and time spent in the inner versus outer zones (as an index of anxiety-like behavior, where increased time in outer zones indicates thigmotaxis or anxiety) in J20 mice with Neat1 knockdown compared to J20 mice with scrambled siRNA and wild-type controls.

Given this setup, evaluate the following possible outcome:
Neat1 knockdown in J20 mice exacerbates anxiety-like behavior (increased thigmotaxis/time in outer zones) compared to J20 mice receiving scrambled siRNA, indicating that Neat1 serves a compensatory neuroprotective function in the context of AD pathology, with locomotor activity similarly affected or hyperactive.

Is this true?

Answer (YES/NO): NO